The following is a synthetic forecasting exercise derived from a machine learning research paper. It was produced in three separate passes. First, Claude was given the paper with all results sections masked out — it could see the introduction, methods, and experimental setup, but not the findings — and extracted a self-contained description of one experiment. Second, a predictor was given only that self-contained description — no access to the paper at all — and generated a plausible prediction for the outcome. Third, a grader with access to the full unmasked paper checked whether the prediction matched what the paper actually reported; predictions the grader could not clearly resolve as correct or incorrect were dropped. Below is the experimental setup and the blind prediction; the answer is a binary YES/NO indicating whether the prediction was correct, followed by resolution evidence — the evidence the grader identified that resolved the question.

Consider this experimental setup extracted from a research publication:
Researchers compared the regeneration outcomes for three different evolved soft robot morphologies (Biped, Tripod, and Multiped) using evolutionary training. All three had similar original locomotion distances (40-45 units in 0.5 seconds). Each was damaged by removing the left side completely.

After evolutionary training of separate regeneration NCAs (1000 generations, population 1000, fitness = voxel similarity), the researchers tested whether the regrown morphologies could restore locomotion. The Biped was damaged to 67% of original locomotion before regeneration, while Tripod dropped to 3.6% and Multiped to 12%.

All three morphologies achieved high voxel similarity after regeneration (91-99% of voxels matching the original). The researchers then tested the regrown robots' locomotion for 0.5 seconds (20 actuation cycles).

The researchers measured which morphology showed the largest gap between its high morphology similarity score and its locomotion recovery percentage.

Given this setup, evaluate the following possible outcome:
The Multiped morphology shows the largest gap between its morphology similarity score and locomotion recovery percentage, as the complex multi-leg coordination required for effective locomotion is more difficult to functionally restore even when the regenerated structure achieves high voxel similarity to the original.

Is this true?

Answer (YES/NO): YES